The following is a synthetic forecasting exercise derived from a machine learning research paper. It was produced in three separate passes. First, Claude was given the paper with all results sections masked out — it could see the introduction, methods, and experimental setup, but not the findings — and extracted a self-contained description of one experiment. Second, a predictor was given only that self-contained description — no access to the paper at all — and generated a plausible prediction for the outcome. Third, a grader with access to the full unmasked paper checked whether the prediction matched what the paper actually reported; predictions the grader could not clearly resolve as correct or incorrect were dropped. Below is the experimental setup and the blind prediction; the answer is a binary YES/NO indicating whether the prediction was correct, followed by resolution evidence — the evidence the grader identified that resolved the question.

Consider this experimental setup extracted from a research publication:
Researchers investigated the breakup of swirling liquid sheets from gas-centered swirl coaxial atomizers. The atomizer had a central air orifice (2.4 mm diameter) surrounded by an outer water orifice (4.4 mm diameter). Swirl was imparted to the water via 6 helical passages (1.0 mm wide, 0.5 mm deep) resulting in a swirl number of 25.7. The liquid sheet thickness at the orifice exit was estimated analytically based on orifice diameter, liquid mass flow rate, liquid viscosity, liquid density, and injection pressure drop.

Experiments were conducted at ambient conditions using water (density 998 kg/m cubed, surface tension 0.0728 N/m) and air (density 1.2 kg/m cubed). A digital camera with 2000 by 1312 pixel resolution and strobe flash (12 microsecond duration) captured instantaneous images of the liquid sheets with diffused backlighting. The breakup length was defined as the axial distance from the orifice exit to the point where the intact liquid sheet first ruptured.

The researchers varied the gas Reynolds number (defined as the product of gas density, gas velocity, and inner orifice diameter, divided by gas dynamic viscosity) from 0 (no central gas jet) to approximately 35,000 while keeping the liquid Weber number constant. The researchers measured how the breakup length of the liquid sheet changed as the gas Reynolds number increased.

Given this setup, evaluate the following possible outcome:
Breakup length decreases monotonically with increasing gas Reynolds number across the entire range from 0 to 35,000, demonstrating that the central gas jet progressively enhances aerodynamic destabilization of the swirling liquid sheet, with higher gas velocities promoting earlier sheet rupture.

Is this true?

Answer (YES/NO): NO